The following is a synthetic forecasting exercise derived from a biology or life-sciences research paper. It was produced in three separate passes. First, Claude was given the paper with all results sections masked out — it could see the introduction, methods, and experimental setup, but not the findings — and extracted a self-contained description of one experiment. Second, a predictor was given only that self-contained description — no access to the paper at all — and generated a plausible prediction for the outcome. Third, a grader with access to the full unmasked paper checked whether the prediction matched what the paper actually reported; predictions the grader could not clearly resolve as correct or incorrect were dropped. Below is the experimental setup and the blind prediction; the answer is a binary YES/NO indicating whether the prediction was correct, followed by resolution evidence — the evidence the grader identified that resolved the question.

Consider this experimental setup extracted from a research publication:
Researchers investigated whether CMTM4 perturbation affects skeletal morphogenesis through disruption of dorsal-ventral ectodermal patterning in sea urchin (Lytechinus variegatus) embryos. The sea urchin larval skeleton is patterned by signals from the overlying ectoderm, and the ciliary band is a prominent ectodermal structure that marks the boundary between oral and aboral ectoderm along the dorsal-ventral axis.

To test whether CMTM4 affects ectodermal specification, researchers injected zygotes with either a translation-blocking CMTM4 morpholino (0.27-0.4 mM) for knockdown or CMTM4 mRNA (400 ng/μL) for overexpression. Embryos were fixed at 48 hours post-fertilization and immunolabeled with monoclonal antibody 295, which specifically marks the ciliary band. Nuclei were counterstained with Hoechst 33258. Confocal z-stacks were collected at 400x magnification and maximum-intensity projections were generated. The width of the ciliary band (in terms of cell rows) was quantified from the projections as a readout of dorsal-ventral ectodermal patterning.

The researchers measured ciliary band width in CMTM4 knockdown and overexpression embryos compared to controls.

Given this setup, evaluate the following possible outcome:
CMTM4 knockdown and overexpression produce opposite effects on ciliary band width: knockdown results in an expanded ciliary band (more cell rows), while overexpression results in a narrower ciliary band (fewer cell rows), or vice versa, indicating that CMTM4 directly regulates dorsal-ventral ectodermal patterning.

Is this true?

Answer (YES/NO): NO